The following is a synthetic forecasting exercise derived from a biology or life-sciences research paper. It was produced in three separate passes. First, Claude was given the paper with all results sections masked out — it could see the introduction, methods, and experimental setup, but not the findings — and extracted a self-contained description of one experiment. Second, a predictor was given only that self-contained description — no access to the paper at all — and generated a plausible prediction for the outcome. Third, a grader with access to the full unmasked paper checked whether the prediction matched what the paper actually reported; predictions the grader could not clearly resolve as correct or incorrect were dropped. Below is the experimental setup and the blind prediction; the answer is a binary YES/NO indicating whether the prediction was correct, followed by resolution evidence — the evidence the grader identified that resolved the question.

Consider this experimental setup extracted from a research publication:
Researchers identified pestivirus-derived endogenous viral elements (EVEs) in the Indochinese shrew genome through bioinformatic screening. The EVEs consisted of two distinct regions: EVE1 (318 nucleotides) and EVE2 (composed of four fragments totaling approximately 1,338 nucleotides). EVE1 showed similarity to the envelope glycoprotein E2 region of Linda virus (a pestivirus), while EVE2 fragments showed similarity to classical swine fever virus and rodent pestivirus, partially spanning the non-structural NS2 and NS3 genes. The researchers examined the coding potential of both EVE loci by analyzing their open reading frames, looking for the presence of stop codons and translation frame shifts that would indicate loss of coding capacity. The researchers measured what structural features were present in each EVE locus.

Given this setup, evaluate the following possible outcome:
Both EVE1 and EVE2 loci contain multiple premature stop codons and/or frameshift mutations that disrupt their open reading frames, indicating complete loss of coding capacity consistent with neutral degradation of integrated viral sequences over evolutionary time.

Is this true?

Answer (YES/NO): NO